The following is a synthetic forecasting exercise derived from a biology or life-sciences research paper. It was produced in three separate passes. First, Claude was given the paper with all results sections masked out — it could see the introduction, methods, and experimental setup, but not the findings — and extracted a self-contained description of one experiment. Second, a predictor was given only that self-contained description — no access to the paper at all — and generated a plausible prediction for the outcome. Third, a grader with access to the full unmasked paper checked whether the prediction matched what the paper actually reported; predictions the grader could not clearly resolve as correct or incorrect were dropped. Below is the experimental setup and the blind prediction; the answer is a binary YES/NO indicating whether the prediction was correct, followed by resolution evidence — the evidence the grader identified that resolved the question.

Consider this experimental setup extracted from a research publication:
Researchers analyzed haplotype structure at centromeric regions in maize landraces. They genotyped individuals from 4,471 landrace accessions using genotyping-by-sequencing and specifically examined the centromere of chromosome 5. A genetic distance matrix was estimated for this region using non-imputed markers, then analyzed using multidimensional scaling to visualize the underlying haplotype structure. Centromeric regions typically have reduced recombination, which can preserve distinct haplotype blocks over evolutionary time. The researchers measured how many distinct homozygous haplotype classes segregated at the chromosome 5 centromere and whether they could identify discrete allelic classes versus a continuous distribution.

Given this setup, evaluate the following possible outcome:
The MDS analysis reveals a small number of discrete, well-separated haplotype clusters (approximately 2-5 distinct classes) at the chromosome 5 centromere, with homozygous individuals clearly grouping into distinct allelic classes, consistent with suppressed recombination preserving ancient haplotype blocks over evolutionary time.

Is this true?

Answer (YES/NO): YES